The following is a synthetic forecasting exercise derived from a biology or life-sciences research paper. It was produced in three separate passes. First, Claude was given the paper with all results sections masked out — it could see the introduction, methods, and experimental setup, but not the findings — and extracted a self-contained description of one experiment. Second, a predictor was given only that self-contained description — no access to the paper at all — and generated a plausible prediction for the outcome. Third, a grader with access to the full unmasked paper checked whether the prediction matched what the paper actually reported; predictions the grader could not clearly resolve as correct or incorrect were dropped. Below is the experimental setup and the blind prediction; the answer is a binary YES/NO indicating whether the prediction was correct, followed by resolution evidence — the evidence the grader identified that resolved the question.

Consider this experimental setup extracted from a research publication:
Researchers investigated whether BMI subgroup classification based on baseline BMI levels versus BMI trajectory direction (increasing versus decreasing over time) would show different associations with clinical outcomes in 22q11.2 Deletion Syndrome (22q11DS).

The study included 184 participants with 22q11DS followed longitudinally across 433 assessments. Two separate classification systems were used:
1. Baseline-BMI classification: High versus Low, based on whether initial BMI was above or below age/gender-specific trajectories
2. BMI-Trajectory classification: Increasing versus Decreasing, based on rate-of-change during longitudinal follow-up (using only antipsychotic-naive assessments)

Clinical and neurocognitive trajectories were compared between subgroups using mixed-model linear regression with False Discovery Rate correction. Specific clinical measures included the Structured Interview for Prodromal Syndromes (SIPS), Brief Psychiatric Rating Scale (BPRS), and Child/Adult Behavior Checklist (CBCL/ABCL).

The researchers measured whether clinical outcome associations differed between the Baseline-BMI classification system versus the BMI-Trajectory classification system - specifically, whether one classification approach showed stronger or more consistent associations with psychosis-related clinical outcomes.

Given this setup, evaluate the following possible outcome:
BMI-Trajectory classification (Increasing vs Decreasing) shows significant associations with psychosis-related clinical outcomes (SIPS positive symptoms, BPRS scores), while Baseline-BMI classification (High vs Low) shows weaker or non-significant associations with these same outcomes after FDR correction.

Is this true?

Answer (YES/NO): NO